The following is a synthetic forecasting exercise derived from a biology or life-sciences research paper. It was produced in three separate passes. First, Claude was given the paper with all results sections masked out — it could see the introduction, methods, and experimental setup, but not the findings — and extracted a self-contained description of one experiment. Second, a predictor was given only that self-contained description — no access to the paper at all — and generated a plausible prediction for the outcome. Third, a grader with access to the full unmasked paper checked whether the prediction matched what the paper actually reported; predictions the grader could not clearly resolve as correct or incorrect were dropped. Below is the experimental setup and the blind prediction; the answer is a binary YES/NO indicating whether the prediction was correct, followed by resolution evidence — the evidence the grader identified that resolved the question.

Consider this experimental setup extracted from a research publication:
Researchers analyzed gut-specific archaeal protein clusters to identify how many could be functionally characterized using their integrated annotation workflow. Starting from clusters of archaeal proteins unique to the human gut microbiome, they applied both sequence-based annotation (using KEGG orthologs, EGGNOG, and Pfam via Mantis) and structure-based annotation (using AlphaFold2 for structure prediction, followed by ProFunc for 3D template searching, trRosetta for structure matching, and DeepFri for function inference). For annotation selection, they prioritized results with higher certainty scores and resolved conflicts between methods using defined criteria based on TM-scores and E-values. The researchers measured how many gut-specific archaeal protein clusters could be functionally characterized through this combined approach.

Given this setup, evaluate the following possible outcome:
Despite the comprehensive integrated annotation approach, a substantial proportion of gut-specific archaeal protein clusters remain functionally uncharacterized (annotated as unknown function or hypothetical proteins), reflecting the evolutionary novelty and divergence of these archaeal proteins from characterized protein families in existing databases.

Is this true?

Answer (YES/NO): YES